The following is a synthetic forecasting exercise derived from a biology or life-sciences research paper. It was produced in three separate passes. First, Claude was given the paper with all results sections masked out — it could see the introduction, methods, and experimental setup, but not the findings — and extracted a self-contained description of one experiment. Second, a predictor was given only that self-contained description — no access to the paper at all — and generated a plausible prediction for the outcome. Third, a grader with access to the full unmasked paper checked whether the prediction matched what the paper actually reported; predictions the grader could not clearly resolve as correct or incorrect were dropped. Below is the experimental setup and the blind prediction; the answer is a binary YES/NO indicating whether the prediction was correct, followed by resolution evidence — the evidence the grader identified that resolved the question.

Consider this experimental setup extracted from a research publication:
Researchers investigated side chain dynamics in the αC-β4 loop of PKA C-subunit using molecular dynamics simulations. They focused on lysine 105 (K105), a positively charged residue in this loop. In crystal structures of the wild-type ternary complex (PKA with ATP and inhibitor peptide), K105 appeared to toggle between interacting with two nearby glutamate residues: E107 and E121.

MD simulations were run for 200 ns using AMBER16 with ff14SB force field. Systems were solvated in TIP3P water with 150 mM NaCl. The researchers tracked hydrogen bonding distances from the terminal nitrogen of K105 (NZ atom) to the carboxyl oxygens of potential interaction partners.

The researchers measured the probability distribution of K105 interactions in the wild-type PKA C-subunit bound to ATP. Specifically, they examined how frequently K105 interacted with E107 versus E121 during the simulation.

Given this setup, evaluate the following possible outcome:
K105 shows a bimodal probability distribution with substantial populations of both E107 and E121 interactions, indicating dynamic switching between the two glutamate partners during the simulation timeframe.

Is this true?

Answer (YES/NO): NO